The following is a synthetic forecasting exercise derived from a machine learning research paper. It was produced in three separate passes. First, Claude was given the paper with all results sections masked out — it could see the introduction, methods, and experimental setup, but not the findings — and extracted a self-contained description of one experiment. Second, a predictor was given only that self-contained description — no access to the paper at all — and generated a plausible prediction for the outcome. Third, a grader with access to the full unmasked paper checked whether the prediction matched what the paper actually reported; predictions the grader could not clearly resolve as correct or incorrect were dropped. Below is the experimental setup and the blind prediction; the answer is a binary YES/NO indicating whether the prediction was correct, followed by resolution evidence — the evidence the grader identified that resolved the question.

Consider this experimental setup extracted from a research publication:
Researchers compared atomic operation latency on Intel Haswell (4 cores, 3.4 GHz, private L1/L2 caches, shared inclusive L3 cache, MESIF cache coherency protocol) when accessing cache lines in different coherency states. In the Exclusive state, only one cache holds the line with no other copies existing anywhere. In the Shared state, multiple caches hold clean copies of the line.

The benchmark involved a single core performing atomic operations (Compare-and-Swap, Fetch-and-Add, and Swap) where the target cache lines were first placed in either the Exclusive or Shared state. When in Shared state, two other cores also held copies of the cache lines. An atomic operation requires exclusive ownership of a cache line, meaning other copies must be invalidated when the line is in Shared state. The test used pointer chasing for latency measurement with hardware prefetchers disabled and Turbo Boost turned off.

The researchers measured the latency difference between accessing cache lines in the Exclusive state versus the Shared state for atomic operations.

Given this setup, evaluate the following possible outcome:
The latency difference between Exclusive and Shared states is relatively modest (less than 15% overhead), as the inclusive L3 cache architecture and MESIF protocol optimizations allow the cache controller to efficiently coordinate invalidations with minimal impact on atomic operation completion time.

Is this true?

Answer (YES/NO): NO